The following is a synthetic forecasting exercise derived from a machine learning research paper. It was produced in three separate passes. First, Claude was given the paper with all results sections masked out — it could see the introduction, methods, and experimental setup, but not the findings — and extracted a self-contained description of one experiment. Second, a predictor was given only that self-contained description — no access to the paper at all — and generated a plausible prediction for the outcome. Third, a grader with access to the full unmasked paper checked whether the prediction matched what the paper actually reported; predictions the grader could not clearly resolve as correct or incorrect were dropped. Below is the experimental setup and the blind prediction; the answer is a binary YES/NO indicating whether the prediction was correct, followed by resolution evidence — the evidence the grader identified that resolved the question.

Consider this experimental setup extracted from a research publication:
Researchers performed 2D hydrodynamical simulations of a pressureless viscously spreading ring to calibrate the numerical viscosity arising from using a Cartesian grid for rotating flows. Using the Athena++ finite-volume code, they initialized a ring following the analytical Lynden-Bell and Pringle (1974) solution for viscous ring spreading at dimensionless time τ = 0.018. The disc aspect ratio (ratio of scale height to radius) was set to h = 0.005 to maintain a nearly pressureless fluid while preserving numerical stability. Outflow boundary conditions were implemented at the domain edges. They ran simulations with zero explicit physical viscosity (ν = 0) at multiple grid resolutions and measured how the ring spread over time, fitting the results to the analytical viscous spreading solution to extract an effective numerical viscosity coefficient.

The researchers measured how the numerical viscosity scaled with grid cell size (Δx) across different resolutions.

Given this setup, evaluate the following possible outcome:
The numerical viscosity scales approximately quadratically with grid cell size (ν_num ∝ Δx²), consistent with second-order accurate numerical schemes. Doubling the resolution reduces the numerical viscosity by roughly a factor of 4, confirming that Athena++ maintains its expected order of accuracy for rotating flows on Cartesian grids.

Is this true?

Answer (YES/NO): YES